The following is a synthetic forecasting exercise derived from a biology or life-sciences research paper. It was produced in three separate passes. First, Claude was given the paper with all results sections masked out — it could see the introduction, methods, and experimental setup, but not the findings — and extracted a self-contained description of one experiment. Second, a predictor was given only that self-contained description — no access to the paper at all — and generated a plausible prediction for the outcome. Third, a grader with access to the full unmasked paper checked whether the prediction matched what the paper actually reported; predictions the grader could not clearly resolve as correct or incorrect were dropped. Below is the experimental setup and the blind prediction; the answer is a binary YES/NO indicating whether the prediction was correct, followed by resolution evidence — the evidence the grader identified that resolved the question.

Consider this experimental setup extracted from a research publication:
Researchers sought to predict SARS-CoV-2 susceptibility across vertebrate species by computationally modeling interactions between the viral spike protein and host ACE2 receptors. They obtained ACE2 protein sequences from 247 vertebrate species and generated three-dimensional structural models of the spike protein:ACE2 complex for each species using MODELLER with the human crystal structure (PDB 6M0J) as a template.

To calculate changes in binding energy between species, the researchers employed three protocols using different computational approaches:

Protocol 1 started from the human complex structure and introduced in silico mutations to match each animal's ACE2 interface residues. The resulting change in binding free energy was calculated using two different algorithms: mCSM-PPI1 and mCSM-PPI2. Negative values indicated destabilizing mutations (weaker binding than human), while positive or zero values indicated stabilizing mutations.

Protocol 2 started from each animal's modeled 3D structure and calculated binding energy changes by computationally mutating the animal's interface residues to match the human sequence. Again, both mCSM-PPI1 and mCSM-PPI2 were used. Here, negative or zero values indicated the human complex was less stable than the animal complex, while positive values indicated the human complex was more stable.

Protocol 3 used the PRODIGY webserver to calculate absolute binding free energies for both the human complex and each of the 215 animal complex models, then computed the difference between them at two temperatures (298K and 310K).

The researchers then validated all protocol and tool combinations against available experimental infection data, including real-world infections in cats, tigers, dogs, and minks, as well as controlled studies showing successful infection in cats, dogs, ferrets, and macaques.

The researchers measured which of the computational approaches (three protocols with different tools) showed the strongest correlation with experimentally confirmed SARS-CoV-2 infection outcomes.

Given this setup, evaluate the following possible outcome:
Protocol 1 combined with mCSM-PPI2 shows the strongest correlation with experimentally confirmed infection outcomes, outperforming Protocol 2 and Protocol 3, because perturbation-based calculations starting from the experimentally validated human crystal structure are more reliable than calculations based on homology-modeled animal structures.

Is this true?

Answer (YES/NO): NO